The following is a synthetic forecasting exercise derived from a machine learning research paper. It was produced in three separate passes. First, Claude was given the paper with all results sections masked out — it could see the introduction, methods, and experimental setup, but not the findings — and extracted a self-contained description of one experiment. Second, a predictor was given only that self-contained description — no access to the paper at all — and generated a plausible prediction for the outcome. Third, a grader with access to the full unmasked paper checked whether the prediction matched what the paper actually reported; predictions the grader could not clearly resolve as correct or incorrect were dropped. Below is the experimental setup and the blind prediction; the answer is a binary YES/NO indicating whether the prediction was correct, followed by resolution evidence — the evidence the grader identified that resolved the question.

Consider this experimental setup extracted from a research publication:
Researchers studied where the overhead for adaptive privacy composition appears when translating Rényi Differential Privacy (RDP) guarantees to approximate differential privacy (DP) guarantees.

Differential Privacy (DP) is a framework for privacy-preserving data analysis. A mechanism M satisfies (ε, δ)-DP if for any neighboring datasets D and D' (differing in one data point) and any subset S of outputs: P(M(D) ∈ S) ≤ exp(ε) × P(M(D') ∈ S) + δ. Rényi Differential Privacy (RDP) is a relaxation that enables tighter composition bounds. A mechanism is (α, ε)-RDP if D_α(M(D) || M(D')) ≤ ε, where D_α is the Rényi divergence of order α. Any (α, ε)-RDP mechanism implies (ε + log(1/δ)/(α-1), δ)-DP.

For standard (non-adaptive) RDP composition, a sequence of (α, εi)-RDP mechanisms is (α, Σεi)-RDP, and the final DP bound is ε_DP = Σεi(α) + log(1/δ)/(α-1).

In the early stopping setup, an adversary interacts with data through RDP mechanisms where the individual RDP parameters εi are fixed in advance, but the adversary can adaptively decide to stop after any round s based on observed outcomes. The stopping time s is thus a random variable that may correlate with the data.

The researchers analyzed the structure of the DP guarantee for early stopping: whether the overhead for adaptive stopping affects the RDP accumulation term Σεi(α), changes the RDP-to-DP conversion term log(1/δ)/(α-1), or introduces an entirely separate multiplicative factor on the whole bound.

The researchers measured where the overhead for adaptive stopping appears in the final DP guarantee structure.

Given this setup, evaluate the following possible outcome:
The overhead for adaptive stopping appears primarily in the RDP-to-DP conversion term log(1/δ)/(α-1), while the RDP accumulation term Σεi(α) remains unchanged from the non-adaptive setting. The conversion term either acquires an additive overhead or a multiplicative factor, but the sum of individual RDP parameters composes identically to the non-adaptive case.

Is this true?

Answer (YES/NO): YES